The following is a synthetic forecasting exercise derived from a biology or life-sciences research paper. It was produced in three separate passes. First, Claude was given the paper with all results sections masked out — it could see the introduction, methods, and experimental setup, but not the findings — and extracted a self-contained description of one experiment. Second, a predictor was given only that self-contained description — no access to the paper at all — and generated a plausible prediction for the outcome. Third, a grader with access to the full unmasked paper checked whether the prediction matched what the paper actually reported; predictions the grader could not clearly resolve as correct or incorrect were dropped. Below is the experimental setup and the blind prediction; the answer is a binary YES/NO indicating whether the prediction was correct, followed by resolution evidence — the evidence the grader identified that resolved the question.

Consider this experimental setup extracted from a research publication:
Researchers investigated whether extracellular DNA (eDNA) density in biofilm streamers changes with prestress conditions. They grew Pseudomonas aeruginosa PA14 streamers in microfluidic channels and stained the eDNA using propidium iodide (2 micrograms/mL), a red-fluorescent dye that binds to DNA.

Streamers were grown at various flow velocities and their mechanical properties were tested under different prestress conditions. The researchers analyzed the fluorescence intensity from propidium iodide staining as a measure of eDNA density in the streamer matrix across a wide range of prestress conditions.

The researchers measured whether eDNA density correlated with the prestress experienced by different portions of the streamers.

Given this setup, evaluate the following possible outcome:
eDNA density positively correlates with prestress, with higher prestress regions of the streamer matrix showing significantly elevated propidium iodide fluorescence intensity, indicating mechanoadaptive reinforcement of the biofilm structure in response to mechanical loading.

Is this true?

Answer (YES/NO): NO